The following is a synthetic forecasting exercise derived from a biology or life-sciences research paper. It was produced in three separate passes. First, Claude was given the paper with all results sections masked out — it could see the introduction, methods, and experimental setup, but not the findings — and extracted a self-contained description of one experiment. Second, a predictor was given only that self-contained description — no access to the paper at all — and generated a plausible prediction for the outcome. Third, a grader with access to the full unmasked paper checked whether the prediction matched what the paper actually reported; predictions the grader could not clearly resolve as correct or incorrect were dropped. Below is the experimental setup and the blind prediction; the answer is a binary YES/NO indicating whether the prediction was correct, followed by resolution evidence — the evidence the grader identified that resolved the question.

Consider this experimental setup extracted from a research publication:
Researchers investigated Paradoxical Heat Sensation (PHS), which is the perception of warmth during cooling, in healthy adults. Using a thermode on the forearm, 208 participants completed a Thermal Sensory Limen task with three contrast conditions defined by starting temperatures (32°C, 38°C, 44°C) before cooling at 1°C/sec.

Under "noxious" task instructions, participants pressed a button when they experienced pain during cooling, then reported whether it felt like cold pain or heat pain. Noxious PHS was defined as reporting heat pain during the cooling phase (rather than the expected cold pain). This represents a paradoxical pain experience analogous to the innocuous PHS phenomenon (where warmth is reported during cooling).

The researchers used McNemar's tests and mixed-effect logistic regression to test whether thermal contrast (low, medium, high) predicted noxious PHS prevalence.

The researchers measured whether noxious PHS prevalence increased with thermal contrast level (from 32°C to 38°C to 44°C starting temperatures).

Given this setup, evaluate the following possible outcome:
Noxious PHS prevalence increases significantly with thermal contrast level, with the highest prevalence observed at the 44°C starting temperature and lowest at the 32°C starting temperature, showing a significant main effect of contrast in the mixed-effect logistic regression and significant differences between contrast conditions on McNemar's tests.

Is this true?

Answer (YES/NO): NO